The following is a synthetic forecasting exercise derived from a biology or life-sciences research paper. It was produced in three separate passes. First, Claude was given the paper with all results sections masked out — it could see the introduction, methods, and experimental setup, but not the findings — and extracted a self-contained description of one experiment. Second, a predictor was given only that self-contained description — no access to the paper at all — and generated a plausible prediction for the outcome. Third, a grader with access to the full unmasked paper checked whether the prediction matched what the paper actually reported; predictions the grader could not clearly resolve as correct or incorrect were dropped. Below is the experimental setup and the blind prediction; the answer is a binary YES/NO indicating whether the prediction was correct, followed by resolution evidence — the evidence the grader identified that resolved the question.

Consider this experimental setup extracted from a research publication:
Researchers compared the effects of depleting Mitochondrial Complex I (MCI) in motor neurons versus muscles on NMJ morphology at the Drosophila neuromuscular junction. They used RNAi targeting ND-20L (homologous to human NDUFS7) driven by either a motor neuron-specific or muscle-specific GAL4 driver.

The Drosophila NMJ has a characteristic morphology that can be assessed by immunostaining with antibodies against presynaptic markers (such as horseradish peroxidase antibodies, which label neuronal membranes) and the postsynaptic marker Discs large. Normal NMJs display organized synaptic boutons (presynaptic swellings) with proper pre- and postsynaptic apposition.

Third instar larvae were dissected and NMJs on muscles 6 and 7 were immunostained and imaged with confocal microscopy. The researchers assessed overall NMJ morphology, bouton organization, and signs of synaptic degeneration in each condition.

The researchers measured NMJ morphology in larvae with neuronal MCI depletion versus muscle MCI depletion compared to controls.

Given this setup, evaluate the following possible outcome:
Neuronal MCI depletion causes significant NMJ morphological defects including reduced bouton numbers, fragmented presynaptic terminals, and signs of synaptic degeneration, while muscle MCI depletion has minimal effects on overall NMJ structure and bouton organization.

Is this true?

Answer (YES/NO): NO